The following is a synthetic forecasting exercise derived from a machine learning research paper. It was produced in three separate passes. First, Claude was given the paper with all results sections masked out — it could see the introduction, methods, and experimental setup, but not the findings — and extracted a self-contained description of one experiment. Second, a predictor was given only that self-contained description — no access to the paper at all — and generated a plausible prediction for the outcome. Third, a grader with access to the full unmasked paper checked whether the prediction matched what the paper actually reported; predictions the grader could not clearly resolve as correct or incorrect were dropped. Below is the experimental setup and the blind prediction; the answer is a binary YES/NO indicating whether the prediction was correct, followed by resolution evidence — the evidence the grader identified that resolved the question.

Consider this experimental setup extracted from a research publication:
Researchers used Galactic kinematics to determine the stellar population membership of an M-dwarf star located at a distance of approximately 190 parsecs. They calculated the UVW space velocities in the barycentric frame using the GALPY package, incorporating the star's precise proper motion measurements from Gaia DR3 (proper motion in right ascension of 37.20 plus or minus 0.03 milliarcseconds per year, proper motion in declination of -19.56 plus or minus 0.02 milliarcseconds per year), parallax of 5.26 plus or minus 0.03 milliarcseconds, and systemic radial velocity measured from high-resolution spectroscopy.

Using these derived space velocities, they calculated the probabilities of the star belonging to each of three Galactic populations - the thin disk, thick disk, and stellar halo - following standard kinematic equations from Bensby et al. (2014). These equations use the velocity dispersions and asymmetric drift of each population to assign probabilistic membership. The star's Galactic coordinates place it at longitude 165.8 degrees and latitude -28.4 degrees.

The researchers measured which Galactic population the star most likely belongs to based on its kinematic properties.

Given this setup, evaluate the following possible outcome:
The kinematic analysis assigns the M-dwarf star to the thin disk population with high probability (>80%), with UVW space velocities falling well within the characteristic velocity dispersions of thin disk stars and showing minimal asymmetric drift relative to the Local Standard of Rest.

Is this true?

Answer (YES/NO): YES